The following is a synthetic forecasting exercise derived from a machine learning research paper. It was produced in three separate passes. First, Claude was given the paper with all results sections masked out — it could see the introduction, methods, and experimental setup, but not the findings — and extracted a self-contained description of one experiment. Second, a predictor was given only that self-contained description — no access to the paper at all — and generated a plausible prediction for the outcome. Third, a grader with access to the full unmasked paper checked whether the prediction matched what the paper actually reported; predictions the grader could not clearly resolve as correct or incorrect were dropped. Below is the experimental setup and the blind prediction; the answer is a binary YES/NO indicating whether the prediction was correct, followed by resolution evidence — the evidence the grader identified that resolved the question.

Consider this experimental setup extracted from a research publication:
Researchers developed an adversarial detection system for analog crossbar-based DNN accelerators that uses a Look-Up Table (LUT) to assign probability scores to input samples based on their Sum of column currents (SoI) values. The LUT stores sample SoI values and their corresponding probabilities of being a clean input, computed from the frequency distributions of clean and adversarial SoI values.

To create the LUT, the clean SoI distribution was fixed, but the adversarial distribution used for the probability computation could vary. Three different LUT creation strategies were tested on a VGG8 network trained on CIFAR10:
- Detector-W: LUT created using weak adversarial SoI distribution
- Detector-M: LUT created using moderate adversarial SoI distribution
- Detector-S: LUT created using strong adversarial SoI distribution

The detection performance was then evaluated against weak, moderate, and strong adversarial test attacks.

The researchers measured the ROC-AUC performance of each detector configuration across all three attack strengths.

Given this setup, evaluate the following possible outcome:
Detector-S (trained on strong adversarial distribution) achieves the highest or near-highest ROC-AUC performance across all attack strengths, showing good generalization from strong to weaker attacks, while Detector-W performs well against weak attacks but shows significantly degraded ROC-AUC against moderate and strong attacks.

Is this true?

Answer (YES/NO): NO